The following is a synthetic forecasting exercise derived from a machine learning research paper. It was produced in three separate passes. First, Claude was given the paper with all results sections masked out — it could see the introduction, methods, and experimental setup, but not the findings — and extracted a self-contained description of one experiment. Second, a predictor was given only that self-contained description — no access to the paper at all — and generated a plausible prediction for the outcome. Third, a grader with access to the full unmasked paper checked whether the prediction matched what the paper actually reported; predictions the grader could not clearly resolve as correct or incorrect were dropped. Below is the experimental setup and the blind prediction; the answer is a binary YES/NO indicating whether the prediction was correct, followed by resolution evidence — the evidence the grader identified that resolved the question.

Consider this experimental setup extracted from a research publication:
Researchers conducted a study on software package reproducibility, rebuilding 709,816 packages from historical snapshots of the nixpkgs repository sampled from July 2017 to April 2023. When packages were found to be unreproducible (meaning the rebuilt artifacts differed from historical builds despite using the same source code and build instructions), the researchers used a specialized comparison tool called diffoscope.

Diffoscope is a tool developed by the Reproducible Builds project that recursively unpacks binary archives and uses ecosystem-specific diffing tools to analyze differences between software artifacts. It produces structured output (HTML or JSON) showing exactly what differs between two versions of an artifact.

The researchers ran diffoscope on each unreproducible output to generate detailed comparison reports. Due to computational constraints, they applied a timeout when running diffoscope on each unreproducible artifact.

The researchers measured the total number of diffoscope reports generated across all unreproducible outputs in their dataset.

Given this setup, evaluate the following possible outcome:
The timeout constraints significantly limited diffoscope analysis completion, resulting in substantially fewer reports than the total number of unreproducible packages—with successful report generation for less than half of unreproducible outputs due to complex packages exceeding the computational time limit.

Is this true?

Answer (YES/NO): NO